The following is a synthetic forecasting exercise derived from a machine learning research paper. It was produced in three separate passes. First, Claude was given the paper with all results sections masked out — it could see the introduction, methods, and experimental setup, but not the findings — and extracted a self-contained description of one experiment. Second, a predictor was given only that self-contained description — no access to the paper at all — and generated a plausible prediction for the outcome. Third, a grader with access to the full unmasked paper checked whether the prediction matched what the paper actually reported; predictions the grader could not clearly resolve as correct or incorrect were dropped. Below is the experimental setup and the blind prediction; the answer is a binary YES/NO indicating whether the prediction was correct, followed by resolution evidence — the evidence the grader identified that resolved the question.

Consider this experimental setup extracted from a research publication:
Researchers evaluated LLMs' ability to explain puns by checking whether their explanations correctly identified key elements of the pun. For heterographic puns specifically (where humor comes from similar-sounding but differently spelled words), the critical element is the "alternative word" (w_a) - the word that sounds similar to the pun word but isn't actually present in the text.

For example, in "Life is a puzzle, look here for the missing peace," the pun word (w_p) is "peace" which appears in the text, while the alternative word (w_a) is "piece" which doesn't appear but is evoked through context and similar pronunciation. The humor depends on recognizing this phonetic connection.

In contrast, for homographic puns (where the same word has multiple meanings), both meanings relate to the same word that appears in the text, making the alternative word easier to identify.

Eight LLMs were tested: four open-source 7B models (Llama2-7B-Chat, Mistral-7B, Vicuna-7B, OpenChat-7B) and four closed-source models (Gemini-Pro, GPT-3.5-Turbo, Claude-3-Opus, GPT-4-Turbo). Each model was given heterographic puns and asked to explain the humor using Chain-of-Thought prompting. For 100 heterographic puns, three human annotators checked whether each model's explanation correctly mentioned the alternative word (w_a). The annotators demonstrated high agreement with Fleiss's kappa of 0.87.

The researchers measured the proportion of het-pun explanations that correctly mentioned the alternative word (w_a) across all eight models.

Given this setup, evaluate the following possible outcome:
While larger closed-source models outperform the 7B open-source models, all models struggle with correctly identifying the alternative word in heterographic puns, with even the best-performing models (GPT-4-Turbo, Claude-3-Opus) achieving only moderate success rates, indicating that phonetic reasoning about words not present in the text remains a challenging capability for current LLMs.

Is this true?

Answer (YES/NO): NO